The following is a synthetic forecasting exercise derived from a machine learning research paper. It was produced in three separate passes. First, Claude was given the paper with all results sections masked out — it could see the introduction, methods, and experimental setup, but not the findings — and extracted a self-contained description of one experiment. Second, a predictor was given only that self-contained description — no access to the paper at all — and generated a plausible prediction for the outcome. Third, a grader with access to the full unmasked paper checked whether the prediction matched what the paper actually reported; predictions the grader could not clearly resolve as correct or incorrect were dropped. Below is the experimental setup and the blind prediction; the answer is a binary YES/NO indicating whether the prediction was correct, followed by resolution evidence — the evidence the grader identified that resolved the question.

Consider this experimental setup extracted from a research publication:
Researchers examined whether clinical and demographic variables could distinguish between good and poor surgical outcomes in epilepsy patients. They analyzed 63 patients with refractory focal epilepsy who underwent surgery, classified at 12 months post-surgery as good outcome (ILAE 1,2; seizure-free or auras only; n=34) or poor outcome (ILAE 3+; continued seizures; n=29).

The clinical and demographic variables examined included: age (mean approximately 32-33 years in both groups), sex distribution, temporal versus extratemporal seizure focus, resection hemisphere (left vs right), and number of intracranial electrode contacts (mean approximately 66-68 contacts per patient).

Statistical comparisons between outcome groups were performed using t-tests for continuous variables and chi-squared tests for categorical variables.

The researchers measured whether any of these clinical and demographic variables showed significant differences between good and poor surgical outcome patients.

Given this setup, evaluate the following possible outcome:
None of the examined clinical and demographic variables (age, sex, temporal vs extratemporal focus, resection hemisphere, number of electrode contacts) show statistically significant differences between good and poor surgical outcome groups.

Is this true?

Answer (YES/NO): YES